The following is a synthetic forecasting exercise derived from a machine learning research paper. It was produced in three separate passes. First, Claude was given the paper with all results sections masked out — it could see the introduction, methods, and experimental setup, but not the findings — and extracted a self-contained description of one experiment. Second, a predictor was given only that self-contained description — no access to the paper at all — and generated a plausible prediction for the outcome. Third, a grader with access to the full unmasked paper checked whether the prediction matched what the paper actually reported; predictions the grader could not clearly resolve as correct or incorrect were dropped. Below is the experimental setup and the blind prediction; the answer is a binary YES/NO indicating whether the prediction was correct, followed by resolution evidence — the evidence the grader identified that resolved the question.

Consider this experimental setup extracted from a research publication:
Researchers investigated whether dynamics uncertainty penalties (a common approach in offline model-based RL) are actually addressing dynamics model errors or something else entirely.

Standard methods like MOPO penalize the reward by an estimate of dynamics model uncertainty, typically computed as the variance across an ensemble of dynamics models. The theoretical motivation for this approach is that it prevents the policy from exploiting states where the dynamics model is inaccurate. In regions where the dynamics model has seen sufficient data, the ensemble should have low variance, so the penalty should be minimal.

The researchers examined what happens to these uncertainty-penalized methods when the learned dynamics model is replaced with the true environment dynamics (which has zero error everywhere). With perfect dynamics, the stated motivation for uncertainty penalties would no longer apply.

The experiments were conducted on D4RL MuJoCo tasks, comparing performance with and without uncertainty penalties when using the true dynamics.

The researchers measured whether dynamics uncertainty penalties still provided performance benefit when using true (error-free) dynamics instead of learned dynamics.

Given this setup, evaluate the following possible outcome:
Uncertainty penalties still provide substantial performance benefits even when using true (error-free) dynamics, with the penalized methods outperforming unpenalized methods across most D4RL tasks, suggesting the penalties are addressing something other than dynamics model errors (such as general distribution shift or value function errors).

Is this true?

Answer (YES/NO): NO